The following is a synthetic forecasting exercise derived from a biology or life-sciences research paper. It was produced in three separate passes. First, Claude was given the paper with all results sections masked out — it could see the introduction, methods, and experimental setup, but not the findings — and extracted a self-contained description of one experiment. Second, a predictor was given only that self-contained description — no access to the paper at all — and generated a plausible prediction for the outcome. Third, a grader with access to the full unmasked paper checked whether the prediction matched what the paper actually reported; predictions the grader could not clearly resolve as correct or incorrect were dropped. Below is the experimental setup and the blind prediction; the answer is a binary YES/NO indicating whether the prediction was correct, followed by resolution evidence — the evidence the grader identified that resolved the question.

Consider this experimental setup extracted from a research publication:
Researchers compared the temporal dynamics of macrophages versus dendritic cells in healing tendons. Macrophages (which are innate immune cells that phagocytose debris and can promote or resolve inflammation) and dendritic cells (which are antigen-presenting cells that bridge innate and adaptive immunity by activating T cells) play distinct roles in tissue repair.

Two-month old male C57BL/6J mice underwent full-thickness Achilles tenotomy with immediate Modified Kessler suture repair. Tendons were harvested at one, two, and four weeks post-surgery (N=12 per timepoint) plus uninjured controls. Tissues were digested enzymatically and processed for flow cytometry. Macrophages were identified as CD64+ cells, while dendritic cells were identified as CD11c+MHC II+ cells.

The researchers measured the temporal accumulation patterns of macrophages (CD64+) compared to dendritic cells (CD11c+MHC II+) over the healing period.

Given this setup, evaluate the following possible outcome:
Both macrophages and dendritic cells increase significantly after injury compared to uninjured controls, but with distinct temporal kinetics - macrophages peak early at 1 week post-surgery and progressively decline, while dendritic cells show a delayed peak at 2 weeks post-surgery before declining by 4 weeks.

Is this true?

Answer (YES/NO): YES